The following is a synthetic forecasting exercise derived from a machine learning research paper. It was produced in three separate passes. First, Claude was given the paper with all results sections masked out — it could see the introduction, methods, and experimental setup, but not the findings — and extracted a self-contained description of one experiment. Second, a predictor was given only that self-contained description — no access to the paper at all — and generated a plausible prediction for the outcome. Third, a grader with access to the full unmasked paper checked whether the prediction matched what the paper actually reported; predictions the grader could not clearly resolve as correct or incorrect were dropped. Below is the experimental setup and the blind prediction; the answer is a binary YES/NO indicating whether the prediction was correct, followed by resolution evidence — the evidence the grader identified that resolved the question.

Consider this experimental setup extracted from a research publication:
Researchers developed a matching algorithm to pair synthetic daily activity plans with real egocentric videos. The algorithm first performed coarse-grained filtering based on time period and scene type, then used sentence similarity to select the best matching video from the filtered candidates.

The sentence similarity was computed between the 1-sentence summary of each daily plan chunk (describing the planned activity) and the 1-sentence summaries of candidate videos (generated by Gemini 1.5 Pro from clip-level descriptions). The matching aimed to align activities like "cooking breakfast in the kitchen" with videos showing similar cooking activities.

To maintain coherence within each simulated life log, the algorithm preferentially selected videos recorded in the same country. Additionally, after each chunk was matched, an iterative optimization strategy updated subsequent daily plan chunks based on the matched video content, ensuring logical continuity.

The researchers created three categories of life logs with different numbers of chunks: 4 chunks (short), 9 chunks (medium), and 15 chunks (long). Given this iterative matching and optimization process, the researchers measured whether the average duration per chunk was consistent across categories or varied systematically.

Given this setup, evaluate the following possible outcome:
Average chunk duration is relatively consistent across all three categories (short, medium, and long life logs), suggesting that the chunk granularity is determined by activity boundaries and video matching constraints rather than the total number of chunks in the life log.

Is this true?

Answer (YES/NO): YES